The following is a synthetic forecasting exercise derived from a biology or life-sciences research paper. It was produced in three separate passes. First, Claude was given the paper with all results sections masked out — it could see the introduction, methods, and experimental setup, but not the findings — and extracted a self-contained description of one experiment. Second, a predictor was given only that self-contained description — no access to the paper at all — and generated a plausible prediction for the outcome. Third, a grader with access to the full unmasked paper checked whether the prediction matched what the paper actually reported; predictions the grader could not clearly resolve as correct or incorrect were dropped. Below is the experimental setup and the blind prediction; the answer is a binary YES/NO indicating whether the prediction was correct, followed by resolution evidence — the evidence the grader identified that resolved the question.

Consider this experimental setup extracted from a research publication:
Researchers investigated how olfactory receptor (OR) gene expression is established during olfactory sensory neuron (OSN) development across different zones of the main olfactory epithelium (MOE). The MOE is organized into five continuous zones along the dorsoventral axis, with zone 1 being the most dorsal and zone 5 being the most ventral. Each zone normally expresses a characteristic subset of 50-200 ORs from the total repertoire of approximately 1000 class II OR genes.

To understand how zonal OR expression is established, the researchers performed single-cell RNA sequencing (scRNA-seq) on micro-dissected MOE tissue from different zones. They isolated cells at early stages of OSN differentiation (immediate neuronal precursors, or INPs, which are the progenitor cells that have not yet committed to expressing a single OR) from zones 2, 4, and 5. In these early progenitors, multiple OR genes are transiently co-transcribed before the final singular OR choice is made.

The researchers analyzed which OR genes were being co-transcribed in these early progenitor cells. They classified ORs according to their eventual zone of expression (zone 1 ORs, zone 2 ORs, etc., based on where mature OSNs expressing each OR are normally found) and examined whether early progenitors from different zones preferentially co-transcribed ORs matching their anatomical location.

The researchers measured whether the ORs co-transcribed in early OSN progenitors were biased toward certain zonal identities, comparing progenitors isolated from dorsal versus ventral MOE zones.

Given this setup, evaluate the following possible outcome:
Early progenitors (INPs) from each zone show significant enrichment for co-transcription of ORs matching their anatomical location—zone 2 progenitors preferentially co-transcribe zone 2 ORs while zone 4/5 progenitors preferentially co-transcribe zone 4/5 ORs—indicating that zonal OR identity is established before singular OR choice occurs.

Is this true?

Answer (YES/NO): NO